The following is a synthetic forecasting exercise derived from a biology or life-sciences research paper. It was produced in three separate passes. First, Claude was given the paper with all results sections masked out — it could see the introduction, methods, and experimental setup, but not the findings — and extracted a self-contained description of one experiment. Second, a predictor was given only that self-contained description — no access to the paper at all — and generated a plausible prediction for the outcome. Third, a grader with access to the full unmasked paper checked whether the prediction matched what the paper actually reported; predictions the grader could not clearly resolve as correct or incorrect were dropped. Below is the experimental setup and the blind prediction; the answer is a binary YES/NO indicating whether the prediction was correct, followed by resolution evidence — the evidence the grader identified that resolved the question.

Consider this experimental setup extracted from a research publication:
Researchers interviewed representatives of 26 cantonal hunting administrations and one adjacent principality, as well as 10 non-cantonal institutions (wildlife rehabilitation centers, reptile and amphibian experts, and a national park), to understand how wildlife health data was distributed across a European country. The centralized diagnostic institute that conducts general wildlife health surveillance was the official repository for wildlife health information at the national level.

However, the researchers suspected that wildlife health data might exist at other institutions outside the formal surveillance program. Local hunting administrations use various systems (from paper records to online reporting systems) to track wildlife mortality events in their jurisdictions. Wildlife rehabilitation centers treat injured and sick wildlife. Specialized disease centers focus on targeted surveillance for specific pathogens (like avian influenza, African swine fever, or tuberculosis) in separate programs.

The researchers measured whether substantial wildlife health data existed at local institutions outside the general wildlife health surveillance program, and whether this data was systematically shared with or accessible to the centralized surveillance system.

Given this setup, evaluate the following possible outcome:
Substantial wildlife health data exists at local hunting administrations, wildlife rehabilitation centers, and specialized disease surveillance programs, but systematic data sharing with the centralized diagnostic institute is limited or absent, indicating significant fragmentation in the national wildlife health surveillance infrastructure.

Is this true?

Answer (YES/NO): YES